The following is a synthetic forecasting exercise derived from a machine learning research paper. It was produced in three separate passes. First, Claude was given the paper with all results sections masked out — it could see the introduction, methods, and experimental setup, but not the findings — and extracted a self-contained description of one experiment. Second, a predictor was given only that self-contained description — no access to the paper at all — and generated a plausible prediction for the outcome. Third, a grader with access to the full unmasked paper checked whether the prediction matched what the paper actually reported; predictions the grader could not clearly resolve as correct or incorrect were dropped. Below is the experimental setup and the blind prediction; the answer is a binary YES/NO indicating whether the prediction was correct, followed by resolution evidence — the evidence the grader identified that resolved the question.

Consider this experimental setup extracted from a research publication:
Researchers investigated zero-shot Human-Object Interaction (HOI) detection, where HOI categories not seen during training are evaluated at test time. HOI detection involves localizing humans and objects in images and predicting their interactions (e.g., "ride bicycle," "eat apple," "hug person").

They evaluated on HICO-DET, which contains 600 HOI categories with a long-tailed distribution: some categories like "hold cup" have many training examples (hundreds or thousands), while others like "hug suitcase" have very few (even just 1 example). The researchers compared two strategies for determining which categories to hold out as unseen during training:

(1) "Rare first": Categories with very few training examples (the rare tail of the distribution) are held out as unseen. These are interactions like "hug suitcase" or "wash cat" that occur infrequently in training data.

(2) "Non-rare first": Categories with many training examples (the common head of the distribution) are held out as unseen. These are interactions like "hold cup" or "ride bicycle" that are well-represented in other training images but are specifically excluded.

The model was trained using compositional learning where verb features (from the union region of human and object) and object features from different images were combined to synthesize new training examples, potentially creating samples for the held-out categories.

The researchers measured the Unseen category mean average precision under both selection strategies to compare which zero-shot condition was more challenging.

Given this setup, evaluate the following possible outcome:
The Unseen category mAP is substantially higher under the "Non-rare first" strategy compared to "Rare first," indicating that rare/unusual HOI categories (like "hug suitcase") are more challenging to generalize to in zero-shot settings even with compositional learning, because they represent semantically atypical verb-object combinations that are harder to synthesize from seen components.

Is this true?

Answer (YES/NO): YES